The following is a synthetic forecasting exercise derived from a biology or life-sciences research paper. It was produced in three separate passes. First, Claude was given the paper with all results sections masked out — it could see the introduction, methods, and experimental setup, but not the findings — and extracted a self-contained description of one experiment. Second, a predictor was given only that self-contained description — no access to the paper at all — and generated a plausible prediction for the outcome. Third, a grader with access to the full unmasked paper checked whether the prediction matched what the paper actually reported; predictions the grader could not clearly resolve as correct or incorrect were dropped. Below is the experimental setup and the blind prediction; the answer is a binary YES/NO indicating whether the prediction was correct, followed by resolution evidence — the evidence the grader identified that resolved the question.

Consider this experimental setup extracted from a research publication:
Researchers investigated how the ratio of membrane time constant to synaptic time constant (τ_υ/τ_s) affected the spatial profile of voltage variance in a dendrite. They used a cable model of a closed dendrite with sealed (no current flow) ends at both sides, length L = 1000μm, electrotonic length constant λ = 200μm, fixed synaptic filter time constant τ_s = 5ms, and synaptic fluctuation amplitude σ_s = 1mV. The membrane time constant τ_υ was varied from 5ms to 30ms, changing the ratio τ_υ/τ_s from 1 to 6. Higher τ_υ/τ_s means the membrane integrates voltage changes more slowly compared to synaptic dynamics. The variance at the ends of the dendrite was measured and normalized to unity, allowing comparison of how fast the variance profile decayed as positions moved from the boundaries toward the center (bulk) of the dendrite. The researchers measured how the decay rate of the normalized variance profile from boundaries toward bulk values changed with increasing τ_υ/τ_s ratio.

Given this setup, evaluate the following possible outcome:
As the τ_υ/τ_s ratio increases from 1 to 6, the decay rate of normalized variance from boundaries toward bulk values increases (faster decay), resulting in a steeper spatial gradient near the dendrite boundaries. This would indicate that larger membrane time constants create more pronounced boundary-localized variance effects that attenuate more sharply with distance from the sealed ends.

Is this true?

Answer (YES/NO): YES